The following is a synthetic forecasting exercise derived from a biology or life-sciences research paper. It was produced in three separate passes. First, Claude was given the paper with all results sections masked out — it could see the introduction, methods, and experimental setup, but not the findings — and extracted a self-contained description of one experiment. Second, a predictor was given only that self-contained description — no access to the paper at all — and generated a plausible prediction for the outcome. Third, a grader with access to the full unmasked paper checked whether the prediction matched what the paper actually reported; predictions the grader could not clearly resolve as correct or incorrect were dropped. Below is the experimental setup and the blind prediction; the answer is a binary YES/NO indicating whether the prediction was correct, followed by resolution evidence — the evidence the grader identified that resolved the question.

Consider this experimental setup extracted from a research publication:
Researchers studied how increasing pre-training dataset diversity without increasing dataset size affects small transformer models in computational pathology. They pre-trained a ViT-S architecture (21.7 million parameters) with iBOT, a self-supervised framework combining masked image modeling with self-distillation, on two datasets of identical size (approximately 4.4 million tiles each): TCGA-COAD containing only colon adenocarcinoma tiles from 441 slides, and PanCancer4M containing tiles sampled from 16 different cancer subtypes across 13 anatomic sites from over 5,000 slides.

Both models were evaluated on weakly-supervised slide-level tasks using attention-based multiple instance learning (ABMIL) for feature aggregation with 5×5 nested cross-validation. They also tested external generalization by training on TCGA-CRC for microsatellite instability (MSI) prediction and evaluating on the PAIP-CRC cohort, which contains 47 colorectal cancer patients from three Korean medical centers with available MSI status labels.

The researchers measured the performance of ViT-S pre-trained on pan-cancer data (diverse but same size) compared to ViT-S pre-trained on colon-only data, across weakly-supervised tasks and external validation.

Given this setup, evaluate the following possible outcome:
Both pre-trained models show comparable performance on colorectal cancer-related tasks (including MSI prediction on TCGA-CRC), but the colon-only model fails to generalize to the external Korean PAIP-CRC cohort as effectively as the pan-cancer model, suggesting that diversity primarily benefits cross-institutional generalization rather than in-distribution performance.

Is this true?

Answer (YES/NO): NO